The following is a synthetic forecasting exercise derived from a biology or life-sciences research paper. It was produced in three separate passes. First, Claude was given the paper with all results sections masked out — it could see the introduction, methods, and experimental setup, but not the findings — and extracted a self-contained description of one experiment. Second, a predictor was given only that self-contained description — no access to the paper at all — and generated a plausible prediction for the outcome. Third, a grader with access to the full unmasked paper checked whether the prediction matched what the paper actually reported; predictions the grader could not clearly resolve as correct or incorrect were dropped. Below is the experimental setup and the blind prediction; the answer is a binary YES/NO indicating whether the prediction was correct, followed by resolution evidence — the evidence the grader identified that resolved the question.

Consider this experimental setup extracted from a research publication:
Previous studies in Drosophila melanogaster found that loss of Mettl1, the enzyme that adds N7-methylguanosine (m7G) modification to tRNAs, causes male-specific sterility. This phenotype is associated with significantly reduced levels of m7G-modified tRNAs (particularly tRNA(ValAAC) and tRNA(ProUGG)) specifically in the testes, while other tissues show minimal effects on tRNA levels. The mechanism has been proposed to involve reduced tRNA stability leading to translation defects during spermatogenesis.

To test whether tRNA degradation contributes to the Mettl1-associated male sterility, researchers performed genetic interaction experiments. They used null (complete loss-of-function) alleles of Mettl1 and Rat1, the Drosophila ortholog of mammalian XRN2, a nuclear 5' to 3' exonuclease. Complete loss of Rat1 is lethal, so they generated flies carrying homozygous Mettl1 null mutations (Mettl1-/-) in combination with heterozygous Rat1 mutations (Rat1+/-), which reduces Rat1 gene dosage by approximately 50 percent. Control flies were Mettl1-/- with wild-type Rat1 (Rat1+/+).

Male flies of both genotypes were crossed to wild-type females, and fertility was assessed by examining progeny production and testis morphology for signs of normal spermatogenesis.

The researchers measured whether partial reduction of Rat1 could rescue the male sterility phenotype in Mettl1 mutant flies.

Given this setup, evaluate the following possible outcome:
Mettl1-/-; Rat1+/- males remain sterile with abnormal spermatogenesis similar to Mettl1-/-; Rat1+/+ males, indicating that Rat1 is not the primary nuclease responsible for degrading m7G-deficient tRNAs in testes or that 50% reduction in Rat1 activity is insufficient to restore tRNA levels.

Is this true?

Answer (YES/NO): NO